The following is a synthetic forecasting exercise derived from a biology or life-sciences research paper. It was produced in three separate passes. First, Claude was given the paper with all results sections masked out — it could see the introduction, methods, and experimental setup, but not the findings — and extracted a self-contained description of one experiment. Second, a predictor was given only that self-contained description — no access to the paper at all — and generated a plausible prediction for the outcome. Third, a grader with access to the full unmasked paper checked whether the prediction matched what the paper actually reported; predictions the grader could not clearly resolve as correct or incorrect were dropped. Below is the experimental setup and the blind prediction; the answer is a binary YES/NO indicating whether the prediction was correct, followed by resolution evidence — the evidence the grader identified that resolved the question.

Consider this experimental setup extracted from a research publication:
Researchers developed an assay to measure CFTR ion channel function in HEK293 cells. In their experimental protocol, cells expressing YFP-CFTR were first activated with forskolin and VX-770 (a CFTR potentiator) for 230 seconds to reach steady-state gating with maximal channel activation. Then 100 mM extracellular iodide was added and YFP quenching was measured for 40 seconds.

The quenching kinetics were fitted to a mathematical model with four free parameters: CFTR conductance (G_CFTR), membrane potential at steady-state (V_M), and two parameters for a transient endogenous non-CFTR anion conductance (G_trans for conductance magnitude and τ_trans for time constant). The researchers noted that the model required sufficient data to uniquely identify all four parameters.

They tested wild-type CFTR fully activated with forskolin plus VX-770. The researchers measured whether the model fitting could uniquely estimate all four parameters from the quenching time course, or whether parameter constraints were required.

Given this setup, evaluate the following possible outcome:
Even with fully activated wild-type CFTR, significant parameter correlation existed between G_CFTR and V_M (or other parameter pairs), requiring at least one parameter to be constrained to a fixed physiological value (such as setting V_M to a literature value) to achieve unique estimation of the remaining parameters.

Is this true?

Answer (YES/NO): NO